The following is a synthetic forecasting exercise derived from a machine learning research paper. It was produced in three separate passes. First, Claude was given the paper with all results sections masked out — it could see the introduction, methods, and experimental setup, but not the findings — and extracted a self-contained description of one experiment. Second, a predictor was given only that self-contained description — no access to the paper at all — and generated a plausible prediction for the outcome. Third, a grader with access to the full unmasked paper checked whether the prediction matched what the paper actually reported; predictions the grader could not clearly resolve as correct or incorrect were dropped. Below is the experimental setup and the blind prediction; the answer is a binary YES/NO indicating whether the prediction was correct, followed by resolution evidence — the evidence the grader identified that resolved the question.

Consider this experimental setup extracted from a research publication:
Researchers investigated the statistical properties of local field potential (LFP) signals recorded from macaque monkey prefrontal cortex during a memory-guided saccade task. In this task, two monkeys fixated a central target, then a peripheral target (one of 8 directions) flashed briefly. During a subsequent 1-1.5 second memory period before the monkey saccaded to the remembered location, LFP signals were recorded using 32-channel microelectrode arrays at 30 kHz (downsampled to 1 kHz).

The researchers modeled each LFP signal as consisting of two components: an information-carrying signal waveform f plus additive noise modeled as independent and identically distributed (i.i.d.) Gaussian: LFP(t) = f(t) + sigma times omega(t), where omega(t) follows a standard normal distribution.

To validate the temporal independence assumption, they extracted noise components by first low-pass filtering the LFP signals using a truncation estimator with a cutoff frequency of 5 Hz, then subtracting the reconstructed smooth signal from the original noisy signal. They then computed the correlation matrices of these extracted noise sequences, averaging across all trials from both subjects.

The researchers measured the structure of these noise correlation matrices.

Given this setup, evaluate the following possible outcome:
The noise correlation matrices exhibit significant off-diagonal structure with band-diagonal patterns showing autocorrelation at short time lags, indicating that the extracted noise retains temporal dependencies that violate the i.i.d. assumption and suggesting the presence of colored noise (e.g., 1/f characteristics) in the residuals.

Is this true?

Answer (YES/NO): NO